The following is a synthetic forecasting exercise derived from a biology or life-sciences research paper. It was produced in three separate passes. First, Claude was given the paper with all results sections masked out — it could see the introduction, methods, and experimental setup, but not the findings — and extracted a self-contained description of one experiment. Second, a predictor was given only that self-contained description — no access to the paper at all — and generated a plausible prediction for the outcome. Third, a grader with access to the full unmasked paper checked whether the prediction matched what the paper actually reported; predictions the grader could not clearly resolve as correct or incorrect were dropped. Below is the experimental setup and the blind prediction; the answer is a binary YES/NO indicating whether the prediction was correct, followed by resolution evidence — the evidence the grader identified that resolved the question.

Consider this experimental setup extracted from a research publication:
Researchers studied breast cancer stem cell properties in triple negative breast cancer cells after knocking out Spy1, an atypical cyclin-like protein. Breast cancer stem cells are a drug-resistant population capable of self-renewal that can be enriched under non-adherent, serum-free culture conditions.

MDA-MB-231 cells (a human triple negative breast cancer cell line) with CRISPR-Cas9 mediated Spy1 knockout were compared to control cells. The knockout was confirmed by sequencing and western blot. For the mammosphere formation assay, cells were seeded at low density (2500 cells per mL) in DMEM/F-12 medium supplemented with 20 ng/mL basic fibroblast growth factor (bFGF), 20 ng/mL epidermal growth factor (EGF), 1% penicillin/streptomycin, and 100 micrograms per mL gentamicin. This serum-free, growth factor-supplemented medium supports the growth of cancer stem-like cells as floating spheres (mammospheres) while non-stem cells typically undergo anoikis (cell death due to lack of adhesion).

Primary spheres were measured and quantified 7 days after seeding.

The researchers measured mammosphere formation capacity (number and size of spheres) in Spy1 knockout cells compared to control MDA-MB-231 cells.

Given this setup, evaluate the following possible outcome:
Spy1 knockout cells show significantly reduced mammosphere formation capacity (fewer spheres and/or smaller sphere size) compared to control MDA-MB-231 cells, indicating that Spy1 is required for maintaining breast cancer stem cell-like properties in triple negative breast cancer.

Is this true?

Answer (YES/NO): YES